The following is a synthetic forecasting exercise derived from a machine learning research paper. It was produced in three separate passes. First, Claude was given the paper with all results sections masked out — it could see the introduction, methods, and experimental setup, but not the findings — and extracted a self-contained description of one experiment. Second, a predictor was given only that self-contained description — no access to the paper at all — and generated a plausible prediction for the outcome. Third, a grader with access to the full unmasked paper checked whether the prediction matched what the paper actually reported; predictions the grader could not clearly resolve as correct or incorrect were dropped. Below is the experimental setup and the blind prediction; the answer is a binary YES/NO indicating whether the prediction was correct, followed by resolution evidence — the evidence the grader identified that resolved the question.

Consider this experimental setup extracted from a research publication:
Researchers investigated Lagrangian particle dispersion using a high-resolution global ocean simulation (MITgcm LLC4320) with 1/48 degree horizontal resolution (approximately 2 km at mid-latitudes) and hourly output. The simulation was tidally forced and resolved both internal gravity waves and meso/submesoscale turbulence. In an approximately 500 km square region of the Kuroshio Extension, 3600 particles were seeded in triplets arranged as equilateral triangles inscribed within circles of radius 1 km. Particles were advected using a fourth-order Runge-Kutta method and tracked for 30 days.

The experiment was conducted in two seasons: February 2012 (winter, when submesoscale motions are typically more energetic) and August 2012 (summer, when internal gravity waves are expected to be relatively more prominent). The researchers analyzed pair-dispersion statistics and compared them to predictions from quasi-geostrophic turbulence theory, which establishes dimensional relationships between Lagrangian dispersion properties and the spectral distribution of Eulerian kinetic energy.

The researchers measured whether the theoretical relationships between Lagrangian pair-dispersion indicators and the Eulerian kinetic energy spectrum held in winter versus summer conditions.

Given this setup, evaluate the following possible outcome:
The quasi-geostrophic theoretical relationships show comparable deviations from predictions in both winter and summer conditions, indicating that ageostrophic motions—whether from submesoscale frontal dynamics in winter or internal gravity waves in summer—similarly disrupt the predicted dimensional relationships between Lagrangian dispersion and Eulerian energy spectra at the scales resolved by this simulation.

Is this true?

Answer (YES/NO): NO